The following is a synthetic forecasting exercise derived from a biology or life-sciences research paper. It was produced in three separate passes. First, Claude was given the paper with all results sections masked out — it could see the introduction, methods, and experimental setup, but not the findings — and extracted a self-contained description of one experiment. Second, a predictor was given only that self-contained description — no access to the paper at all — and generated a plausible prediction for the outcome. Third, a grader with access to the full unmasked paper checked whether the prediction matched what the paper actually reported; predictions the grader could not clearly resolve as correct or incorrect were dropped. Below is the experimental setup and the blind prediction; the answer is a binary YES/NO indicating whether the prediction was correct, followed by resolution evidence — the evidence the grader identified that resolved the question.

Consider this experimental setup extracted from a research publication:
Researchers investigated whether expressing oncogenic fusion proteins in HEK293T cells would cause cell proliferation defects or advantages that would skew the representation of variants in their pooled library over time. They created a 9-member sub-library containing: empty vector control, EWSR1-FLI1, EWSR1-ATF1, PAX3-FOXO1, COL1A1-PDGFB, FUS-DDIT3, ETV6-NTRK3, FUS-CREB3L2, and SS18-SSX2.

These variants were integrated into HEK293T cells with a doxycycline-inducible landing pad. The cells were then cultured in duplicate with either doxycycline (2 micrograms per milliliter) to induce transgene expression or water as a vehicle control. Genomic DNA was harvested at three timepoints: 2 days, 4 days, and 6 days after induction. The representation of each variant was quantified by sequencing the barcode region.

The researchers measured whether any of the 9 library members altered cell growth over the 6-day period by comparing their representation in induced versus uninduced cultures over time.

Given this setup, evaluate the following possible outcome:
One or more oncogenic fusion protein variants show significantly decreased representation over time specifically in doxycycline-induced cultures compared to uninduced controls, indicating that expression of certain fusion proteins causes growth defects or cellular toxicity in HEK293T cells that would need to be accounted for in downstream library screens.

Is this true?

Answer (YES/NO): NO